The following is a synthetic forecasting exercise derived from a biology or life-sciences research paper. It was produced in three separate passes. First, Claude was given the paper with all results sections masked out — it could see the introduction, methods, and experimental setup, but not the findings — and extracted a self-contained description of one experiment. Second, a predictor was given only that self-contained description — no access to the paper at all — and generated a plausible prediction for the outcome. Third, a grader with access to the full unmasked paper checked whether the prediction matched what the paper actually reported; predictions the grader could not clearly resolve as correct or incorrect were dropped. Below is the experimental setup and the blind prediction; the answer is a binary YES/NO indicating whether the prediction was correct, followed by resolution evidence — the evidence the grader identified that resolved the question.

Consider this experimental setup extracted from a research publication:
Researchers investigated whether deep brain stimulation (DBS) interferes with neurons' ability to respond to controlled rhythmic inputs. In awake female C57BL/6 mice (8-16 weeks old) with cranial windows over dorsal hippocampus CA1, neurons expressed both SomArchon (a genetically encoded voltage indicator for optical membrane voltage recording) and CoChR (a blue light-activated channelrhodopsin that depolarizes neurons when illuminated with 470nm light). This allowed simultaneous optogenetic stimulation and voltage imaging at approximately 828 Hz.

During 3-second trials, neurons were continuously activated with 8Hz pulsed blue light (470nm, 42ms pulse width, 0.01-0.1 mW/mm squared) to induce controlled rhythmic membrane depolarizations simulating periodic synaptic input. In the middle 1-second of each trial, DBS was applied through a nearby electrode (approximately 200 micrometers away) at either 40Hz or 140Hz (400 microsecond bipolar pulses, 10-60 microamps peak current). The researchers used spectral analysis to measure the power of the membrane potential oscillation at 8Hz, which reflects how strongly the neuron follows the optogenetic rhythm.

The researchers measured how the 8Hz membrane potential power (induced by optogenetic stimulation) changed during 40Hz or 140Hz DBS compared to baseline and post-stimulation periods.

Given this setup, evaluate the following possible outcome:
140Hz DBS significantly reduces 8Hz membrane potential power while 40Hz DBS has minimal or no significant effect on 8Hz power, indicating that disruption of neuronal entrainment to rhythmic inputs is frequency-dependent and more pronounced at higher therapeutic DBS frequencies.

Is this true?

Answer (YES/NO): NO